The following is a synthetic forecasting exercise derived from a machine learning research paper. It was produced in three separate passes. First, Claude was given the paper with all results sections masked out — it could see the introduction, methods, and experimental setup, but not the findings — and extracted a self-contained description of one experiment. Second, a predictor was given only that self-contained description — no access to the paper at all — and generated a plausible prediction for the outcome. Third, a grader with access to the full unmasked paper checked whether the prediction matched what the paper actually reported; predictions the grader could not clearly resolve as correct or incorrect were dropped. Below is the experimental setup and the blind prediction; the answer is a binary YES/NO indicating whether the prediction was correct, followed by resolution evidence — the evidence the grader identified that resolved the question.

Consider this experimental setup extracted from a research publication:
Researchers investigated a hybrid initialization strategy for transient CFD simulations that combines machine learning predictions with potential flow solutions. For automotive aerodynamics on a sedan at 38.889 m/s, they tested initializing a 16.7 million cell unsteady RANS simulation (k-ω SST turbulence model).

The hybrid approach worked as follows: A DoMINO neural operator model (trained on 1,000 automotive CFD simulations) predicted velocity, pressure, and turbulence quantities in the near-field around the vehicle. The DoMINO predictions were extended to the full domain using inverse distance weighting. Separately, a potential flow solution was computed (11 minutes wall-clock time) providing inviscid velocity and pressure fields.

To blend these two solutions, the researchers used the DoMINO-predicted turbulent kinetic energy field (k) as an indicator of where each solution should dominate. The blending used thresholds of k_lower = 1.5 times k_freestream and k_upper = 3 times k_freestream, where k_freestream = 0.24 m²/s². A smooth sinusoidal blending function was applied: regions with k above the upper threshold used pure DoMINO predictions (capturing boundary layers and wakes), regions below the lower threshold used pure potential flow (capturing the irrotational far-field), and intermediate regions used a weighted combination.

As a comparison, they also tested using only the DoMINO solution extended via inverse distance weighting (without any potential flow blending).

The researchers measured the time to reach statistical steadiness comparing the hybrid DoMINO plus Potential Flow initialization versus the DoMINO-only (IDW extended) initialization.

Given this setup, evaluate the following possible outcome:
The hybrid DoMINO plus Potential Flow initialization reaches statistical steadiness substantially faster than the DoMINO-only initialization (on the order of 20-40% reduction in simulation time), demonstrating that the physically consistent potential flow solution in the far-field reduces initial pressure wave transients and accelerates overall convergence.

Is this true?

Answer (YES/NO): NO